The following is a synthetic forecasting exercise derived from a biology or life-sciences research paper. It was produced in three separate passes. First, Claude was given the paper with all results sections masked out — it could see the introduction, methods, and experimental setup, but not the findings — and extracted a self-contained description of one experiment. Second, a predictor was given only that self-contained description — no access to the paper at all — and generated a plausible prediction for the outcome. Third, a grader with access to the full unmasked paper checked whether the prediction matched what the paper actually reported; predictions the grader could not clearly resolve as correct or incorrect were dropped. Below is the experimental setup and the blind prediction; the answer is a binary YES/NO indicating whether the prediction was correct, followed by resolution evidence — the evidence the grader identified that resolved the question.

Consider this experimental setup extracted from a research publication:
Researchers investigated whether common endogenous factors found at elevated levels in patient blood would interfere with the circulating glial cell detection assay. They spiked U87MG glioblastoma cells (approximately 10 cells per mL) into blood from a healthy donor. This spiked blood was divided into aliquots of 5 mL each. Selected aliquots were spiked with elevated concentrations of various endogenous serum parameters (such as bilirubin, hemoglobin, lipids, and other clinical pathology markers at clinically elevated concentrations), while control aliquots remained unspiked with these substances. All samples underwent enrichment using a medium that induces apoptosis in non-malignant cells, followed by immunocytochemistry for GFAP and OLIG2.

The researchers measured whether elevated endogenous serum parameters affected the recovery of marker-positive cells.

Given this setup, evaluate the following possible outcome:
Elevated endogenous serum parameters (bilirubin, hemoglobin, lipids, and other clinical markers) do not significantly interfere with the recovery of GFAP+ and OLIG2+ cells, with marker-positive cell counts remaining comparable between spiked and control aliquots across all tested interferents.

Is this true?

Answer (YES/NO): YES